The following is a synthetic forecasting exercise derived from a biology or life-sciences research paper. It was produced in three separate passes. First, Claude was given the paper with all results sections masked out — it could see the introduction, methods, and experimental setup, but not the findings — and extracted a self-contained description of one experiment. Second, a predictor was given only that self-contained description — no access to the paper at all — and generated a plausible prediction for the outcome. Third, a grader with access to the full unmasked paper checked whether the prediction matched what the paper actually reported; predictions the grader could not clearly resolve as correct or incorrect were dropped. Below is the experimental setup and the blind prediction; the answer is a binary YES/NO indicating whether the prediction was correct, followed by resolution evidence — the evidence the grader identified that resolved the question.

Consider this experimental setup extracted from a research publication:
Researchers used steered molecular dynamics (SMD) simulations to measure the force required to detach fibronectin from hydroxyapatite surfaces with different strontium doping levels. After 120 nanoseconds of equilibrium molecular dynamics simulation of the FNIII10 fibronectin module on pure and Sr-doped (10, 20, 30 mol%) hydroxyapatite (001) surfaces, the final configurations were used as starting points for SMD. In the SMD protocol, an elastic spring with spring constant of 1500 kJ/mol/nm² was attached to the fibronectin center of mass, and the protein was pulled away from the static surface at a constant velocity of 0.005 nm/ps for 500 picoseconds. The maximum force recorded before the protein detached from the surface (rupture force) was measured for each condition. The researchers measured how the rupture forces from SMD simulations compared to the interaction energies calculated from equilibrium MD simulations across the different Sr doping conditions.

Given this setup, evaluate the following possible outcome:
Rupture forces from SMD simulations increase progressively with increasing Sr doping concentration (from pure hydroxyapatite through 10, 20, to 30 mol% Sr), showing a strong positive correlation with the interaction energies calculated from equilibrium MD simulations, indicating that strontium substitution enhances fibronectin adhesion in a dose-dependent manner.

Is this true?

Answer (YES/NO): NO